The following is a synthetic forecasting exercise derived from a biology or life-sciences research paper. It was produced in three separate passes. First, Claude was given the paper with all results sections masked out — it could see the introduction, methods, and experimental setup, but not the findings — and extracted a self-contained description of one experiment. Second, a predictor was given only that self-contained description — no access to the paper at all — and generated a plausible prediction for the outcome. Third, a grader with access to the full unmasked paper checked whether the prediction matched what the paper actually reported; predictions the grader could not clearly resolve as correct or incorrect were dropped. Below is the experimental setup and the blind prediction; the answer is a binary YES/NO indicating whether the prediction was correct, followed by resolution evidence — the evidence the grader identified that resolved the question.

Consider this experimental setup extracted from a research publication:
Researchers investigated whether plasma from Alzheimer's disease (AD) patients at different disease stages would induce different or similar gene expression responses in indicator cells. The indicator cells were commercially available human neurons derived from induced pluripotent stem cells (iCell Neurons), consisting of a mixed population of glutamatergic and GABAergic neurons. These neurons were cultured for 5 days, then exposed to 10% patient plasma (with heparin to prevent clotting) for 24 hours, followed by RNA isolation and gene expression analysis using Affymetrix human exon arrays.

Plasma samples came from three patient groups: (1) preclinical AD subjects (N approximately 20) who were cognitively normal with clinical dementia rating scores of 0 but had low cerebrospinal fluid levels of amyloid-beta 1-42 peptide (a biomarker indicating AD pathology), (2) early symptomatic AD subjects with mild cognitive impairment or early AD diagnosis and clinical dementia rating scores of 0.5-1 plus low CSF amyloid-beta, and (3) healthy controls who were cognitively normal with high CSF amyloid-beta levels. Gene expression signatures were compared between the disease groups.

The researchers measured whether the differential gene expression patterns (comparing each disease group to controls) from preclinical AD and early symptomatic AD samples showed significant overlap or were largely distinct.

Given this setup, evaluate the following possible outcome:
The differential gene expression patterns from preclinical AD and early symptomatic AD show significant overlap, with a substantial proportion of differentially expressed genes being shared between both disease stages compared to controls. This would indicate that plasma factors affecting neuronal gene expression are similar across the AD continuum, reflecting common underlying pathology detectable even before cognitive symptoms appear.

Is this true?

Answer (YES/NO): YES